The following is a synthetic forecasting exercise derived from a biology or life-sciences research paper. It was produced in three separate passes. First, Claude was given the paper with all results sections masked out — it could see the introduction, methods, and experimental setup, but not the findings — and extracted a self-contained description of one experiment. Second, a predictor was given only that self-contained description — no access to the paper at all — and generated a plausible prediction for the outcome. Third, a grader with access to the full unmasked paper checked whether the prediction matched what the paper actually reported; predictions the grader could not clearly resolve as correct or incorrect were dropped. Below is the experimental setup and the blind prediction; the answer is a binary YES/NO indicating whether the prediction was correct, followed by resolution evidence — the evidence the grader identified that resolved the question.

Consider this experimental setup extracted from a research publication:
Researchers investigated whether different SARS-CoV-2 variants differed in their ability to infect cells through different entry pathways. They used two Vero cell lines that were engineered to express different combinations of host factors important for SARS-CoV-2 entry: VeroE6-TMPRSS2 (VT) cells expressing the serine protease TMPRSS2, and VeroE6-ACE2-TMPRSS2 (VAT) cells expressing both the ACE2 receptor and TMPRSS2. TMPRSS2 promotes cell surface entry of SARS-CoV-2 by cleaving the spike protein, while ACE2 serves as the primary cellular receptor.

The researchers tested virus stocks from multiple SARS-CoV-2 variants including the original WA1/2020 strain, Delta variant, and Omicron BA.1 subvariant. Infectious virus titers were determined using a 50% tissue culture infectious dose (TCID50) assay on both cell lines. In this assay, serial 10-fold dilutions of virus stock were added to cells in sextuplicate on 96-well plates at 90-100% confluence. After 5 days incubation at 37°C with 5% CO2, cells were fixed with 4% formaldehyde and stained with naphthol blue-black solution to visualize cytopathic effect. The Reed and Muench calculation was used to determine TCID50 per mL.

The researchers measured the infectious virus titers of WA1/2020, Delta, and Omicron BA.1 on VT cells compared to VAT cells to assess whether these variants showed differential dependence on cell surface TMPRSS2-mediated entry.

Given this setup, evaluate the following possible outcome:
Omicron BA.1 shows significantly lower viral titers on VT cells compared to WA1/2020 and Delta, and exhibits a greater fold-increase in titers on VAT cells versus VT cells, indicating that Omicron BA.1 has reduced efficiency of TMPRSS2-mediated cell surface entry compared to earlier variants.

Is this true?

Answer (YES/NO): NO